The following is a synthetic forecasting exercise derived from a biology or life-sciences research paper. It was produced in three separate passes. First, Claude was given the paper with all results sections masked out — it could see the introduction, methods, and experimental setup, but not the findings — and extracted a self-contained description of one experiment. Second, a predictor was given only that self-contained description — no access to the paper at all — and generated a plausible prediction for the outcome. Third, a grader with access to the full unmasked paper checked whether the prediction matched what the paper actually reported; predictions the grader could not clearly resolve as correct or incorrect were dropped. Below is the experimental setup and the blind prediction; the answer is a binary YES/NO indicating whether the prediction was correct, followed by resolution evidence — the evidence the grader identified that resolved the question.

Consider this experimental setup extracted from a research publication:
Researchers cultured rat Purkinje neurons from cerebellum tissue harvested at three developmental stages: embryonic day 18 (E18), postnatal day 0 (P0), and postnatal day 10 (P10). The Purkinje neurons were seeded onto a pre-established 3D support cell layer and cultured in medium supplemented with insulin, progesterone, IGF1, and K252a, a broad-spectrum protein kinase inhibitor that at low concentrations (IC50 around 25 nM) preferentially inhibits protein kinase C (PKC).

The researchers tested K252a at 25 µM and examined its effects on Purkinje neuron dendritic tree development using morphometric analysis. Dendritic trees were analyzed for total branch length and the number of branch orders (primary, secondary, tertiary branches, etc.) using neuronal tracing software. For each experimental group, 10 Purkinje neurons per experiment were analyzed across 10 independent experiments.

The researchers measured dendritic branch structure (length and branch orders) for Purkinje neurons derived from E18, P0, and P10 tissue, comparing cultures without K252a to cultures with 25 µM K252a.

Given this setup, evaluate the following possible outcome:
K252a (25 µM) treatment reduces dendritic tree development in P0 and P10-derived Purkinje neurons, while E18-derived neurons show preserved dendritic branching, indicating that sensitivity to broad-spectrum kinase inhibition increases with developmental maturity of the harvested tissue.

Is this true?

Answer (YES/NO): NO